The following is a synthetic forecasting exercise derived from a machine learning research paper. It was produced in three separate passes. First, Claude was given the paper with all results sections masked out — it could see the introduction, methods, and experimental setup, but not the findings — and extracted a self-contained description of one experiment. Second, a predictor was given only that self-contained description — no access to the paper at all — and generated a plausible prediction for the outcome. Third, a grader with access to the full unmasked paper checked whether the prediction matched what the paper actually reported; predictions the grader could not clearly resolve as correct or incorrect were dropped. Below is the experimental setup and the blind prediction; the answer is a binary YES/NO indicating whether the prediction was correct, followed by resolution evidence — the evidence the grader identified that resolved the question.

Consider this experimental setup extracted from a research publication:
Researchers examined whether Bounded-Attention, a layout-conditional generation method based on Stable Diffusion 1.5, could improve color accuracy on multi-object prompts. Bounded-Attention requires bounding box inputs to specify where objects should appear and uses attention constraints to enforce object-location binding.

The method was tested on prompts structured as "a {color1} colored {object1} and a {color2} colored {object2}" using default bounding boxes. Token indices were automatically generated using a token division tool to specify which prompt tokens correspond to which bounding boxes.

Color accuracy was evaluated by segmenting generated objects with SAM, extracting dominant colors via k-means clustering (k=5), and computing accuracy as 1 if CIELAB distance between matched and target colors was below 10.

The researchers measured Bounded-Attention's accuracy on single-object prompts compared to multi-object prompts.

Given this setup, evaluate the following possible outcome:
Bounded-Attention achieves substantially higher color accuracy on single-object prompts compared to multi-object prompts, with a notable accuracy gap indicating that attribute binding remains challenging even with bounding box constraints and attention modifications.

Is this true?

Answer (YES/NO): YES